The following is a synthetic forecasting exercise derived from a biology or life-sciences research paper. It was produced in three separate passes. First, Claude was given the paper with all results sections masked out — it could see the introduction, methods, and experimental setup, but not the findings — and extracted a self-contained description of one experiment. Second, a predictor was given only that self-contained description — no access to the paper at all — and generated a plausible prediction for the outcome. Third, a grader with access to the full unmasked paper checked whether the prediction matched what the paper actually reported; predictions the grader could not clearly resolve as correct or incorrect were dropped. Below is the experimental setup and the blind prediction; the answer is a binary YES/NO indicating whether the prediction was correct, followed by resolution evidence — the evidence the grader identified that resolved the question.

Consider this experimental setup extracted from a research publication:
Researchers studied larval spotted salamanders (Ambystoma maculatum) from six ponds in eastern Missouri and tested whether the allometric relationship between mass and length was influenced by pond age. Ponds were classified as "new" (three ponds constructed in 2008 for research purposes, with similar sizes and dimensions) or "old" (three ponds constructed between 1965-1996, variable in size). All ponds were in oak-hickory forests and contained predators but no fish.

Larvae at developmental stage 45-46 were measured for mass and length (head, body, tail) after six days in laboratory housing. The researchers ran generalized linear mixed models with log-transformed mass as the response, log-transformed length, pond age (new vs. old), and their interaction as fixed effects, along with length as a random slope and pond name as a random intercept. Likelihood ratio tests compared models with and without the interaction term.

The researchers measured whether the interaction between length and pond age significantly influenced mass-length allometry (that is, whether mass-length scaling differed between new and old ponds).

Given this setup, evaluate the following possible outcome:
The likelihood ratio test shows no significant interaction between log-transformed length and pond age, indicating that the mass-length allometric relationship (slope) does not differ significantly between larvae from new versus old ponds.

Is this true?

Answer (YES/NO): NO